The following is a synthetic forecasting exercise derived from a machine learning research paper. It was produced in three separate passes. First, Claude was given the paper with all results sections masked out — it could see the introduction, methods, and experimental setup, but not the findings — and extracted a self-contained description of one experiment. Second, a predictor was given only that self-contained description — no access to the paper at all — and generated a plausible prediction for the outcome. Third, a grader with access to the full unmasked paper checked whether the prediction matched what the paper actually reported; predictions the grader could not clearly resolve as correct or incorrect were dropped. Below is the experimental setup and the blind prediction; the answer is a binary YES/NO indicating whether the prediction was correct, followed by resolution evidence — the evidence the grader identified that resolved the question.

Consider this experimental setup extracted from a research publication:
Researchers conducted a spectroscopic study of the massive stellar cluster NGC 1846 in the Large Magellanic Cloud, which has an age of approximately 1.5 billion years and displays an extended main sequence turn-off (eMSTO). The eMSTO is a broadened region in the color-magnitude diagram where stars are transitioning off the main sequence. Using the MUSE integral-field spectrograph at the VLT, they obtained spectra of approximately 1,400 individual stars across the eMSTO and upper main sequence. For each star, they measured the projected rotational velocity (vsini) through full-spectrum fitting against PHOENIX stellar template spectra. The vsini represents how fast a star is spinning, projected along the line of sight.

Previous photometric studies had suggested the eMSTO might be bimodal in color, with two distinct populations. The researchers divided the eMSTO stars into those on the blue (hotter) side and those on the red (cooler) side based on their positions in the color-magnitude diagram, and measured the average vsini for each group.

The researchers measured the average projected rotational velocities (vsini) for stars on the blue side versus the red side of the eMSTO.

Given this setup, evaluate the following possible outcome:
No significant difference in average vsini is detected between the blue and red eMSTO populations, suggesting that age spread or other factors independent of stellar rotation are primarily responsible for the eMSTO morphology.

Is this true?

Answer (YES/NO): NO